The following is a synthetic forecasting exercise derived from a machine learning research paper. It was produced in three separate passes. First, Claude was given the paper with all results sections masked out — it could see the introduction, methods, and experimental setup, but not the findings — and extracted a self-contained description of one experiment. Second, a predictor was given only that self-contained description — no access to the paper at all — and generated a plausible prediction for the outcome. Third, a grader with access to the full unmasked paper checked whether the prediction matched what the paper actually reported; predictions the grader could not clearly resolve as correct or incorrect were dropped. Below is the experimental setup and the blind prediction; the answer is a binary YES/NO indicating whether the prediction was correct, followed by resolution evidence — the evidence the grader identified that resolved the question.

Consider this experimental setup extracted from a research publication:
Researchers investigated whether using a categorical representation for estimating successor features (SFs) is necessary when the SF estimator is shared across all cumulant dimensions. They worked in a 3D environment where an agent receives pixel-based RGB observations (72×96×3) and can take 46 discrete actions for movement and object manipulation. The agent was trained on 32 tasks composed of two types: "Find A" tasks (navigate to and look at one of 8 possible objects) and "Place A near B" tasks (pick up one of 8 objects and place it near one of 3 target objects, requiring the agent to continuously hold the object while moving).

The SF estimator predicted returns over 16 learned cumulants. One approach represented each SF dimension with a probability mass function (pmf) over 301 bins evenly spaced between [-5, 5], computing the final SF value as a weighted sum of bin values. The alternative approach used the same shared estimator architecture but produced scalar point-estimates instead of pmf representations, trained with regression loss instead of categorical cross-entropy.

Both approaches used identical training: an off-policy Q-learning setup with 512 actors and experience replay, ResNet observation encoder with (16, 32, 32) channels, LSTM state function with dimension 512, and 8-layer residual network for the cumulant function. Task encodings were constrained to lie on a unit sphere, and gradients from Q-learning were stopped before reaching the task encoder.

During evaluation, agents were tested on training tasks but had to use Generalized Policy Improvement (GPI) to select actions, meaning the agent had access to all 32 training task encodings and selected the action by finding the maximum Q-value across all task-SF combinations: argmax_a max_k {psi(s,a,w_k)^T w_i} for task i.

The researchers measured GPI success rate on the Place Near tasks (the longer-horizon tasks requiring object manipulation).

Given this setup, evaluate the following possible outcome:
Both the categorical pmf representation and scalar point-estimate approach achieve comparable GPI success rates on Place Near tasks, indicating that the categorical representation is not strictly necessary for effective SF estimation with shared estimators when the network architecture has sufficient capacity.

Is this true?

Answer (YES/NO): NO